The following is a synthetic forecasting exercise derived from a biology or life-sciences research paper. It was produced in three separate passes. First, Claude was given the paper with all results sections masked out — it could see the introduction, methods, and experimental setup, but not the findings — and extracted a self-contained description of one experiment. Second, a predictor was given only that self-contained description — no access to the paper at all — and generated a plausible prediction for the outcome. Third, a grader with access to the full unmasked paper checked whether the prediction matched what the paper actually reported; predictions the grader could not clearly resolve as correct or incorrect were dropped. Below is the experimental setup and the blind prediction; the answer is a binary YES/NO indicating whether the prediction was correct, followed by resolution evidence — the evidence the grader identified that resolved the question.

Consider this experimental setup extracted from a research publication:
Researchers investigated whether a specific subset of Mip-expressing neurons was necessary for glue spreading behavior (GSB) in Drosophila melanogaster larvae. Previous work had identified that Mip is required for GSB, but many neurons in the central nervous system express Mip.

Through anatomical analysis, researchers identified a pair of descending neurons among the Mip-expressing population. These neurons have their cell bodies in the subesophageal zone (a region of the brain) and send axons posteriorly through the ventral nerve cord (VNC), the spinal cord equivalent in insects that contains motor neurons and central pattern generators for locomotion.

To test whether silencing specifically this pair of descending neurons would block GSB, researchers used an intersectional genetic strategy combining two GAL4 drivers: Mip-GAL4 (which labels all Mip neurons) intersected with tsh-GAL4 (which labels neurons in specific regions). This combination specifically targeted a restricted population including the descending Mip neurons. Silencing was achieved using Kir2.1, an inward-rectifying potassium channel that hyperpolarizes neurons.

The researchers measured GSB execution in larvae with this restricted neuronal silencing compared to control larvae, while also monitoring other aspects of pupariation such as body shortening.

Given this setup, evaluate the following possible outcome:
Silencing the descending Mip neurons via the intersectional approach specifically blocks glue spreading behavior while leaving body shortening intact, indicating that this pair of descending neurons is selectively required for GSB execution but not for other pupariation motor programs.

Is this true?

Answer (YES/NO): YES